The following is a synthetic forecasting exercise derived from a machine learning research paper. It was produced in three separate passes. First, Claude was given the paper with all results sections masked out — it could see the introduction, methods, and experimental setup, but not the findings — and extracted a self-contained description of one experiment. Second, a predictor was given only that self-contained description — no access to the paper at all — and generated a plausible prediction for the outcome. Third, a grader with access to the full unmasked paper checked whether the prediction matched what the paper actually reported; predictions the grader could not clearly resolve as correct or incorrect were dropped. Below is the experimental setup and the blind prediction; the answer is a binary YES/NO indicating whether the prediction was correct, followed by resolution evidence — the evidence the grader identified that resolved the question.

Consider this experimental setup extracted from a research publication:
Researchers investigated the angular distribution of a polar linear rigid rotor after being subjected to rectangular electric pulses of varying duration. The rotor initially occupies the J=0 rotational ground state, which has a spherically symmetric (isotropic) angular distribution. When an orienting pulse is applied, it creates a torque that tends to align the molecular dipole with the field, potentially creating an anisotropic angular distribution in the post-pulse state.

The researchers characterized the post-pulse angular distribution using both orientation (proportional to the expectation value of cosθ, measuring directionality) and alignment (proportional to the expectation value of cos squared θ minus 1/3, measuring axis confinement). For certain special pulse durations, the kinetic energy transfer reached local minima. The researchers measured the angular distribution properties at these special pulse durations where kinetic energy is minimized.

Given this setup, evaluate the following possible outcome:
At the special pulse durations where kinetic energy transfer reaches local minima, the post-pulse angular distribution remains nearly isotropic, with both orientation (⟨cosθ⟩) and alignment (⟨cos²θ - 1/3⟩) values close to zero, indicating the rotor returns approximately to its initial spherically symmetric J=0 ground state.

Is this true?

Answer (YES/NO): YES